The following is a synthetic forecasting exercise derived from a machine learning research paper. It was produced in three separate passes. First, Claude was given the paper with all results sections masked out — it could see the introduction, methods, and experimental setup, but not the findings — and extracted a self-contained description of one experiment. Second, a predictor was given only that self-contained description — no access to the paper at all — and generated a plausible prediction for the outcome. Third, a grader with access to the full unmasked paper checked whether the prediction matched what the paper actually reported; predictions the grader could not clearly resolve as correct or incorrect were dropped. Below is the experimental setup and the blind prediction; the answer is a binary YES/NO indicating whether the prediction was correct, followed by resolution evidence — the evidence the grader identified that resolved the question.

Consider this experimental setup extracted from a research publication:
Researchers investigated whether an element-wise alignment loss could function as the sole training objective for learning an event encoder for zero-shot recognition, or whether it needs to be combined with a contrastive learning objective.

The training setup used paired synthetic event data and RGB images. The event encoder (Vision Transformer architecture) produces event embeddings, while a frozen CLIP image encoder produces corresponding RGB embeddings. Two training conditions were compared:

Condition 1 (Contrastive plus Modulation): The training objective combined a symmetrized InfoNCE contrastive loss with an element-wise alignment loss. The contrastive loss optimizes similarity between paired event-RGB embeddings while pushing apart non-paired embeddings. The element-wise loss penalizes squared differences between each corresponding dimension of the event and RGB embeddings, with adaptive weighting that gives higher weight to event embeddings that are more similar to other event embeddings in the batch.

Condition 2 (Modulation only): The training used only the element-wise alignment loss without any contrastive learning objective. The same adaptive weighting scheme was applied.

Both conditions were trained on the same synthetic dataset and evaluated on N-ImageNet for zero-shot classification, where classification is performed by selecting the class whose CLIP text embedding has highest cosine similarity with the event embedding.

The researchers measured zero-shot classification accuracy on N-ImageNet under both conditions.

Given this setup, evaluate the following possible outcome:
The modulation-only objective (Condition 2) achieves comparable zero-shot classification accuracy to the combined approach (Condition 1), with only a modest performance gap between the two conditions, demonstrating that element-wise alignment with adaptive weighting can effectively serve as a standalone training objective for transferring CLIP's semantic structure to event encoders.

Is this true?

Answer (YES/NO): YES